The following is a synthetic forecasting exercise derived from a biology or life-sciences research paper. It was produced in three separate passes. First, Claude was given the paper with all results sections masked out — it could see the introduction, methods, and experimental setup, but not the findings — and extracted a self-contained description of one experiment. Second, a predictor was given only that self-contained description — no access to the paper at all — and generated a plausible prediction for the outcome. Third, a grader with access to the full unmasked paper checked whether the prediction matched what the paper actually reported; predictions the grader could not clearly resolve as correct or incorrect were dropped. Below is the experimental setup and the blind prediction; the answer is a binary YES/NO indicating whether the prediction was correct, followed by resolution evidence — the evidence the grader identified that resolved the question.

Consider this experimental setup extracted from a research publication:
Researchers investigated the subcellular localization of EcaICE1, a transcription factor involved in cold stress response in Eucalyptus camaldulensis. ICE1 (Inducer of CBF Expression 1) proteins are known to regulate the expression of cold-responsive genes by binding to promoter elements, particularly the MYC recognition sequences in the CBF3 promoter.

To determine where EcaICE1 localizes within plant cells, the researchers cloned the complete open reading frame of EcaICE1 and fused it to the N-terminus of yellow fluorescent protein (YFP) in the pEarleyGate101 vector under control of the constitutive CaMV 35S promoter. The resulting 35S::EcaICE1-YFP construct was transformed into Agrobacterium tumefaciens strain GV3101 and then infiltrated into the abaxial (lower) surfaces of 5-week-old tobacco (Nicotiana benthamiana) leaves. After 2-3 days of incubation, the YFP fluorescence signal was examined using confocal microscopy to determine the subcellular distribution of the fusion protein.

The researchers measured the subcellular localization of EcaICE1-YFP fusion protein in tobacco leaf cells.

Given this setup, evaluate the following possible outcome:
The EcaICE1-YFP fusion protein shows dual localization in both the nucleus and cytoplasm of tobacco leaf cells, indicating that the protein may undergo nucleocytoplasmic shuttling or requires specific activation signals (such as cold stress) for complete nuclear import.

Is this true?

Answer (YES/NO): NO